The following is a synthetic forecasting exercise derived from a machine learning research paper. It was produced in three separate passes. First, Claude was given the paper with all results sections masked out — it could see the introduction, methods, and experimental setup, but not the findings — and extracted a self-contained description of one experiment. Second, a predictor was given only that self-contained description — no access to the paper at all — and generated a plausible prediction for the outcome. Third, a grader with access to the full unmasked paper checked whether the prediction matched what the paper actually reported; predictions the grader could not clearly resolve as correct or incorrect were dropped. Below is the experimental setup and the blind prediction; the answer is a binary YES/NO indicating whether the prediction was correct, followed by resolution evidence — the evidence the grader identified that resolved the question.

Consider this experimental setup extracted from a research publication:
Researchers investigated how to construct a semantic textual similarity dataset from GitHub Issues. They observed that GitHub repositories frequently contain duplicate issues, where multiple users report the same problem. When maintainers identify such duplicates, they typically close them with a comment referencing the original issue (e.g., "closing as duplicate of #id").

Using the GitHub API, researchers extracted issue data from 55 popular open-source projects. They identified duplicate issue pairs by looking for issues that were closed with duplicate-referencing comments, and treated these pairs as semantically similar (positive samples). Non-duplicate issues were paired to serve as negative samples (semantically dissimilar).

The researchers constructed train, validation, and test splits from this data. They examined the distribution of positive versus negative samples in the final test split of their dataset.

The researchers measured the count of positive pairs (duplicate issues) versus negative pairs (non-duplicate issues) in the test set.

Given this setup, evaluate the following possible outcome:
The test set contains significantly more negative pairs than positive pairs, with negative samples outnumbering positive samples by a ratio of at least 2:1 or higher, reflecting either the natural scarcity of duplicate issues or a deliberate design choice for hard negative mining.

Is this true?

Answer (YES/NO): NO